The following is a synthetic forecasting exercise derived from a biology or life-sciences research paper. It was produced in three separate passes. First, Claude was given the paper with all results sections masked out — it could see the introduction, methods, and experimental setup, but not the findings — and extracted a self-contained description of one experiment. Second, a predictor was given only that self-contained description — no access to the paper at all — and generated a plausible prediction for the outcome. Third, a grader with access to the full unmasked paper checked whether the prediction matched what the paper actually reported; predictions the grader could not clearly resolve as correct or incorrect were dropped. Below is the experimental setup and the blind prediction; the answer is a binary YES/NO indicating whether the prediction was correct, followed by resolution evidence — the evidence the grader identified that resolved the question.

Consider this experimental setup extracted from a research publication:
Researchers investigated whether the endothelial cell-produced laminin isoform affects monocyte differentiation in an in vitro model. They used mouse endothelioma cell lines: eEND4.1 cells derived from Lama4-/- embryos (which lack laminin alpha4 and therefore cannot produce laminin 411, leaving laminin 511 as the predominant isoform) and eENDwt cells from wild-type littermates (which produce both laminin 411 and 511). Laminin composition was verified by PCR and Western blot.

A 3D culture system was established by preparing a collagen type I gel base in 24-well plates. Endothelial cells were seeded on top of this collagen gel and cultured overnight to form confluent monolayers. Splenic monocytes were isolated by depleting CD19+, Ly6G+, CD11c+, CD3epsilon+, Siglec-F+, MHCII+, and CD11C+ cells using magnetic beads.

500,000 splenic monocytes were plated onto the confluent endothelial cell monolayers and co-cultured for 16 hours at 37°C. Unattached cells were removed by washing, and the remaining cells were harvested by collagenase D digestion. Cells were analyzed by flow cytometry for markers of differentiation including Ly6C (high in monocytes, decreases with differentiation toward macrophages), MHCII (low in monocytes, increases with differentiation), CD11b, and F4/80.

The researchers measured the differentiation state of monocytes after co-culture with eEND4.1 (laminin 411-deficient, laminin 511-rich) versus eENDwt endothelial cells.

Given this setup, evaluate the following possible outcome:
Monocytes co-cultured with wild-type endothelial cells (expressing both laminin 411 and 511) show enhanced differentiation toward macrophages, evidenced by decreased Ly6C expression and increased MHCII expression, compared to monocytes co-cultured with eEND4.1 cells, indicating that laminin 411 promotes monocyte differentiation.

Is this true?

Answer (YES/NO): NO